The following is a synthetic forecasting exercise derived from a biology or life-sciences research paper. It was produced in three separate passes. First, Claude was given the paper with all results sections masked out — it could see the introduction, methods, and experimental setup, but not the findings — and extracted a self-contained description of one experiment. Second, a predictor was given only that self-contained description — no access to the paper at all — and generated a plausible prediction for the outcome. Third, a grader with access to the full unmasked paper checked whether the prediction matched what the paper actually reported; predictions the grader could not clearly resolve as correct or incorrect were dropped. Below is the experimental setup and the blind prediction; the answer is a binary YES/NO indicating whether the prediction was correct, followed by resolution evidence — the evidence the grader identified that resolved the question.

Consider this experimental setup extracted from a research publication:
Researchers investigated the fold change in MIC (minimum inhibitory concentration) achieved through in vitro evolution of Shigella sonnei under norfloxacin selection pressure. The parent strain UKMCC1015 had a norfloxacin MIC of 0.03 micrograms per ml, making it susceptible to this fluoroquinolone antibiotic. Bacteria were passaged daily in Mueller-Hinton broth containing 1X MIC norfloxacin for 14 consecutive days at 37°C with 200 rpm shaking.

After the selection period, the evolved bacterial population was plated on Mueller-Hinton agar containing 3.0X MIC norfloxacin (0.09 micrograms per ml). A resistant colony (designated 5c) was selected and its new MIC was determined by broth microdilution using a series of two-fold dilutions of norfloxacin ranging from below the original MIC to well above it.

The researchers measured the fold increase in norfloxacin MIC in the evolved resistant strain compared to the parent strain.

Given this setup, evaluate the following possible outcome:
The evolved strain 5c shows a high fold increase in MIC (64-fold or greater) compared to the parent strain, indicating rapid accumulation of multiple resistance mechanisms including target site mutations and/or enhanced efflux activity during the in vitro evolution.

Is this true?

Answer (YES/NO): NO